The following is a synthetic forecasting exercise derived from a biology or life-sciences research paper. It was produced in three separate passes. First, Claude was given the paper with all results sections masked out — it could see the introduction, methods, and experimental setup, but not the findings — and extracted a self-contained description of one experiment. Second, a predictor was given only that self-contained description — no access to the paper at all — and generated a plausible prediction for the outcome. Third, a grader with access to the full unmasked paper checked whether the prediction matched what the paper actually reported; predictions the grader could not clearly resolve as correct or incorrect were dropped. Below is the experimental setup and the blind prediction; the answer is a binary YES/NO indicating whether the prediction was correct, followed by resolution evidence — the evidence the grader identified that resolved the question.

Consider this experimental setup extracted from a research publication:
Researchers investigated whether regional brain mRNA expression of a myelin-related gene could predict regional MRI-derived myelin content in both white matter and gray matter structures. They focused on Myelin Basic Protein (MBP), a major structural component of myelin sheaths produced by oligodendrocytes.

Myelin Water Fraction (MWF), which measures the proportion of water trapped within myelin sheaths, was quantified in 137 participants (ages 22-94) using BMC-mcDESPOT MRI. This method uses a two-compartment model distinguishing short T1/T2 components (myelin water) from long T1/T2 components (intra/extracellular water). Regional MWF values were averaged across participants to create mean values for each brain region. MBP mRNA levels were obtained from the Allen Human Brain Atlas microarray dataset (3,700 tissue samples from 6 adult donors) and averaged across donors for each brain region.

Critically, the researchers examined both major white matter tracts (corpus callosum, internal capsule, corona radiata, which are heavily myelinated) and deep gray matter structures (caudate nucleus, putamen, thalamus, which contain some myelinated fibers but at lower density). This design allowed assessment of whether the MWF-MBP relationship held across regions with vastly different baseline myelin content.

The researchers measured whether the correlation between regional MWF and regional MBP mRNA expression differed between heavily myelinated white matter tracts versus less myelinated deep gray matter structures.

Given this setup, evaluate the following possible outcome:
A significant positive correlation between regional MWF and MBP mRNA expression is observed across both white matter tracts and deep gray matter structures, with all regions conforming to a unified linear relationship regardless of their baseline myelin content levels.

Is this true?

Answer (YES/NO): YES